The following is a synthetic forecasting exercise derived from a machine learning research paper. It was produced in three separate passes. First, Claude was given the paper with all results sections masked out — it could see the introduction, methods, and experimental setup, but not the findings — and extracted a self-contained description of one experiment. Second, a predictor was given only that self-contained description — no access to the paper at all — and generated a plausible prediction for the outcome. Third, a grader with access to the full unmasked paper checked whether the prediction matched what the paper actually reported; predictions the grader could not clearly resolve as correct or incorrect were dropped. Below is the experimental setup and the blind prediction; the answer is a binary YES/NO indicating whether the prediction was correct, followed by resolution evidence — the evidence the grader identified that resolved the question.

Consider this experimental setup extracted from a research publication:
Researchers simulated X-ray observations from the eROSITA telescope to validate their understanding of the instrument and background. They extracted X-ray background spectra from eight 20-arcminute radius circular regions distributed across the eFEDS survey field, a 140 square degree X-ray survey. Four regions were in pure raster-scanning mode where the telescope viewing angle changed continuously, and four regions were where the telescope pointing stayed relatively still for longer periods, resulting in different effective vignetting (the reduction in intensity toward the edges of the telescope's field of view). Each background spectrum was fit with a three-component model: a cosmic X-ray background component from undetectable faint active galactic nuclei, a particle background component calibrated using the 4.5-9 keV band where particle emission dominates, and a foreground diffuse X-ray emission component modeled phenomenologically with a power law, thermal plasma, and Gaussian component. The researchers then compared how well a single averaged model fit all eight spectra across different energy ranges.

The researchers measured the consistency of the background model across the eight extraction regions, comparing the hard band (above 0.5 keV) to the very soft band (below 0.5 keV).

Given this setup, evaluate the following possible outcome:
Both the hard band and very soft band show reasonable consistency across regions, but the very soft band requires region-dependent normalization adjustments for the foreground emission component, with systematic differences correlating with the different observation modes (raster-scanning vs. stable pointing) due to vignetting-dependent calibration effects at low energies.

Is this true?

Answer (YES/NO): NO